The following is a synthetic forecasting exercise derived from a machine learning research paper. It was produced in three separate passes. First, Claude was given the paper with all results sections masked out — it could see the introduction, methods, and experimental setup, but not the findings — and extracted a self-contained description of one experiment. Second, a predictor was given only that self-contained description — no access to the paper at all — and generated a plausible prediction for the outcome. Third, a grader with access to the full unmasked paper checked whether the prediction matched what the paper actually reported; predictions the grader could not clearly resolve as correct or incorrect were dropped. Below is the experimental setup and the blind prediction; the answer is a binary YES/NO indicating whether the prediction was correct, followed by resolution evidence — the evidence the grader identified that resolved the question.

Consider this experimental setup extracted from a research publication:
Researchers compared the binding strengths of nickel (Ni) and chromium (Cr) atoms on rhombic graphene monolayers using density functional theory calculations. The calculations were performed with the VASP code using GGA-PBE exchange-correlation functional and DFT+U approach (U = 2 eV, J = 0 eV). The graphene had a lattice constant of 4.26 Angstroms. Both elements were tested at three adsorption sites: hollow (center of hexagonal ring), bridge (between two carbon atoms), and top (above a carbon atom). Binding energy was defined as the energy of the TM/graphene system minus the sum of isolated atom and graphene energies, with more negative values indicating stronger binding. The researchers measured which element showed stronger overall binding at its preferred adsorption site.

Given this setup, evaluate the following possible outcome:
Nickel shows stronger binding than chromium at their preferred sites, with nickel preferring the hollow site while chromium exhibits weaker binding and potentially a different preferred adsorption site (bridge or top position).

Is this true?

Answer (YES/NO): YES